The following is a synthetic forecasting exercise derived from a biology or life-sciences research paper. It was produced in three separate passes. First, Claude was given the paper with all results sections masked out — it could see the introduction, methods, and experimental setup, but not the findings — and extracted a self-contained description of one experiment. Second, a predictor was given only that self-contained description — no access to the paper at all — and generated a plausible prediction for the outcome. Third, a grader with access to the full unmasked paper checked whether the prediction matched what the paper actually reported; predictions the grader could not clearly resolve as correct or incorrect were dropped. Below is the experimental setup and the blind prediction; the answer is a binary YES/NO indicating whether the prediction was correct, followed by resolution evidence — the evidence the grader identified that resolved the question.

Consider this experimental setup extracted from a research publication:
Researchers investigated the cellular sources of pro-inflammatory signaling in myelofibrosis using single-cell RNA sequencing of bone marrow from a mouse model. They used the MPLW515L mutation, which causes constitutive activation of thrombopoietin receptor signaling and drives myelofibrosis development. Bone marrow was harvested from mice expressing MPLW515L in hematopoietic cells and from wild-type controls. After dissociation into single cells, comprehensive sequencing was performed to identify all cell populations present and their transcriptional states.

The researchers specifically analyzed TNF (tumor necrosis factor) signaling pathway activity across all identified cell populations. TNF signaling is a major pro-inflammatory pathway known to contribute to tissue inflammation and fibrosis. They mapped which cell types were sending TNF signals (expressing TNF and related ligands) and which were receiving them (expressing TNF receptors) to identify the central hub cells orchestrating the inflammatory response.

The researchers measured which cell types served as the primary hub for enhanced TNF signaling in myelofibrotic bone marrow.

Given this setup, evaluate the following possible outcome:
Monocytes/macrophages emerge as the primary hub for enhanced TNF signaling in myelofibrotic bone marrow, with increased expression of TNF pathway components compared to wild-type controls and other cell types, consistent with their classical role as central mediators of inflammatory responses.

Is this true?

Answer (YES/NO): NO